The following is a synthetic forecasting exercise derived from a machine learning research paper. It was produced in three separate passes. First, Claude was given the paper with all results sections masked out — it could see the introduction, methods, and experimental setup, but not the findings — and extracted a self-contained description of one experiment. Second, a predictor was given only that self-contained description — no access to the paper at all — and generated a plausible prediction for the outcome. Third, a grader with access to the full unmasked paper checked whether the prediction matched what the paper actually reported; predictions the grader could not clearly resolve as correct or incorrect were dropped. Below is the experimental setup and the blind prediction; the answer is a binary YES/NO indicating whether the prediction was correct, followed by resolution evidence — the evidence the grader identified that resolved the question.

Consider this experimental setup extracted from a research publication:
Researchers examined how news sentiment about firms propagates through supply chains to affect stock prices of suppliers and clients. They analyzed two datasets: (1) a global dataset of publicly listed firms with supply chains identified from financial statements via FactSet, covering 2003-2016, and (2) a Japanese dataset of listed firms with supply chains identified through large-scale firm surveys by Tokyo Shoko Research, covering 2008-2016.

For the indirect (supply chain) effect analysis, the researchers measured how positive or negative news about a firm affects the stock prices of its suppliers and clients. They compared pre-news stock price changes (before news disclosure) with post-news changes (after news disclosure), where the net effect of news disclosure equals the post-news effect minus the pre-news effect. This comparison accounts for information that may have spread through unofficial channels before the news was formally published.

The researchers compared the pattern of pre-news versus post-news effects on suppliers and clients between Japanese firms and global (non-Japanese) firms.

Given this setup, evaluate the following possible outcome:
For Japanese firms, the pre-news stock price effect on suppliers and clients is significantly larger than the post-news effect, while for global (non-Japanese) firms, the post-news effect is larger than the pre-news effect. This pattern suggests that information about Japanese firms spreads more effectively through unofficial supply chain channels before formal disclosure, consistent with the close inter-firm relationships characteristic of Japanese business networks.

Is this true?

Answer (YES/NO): NO